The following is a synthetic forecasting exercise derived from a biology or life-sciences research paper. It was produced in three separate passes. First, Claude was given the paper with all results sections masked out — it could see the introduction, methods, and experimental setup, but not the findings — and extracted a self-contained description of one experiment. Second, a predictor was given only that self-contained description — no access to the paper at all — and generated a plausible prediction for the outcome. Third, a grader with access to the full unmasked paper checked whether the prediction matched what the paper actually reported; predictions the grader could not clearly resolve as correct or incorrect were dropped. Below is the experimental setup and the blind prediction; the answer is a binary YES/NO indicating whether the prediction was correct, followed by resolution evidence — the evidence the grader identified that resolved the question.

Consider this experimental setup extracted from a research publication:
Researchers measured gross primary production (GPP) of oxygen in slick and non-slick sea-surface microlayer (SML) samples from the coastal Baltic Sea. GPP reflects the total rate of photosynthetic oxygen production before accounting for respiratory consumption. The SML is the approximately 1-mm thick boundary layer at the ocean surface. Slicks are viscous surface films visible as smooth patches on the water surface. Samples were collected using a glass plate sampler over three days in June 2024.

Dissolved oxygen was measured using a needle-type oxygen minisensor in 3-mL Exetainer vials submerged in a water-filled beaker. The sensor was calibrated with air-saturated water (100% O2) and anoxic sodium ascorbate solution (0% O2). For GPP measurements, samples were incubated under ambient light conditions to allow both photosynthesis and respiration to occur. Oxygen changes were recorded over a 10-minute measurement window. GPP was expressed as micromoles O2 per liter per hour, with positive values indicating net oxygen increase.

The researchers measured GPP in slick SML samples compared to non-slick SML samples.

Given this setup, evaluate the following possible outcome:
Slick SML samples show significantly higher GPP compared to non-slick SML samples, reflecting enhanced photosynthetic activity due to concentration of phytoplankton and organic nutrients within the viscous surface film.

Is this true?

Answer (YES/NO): NO